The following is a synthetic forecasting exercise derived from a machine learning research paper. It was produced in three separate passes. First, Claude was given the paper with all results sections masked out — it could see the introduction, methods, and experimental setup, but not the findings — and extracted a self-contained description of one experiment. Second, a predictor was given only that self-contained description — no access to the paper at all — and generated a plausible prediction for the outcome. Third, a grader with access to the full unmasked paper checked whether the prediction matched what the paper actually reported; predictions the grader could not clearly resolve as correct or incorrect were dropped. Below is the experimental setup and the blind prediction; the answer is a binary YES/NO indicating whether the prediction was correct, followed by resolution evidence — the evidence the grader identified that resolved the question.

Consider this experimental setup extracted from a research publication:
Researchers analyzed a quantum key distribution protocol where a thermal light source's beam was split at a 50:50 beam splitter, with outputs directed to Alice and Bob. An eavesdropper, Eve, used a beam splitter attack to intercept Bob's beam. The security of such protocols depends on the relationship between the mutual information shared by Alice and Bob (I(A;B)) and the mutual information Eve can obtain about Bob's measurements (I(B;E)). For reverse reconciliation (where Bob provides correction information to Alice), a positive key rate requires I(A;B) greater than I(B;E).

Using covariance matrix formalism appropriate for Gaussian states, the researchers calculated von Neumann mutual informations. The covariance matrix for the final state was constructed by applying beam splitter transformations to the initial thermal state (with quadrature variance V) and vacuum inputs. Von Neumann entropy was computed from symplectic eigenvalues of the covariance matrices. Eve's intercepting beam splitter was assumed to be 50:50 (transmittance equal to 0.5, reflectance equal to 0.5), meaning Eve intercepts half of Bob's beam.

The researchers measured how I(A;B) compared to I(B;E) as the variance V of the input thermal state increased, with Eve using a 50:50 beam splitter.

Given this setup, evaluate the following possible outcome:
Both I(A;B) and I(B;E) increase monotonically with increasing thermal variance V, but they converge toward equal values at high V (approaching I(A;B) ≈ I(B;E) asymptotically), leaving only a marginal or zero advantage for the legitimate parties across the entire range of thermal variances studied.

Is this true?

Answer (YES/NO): NO